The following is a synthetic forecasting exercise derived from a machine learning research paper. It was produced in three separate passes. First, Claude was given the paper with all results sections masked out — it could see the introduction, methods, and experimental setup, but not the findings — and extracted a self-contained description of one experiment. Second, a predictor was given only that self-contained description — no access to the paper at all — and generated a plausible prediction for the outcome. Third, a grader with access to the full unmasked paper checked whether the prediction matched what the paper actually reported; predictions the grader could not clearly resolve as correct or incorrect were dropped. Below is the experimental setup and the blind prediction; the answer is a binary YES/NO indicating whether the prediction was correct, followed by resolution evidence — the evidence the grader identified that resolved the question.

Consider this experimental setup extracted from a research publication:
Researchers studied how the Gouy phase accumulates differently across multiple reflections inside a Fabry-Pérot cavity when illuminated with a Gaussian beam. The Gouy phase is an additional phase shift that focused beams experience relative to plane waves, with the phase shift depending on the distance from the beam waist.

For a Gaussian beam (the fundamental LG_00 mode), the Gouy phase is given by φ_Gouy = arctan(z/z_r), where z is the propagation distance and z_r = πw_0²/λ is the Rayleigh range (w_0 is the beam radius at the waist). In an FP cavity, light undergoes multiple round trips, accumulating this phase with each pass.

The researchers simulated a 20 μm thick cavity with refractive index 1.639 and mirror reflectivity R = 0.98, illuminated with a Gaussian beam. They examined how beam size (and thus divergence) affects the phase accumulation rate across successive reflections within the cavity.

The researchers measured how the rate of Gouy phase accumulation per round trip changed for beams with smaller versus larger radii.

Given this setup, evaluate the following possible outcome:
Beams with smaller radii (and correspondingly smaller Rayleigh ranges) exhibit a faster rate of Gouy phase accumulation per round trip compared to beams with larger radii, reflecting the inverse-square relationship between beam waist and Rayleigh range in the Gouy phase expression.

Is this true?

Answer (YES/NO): YES